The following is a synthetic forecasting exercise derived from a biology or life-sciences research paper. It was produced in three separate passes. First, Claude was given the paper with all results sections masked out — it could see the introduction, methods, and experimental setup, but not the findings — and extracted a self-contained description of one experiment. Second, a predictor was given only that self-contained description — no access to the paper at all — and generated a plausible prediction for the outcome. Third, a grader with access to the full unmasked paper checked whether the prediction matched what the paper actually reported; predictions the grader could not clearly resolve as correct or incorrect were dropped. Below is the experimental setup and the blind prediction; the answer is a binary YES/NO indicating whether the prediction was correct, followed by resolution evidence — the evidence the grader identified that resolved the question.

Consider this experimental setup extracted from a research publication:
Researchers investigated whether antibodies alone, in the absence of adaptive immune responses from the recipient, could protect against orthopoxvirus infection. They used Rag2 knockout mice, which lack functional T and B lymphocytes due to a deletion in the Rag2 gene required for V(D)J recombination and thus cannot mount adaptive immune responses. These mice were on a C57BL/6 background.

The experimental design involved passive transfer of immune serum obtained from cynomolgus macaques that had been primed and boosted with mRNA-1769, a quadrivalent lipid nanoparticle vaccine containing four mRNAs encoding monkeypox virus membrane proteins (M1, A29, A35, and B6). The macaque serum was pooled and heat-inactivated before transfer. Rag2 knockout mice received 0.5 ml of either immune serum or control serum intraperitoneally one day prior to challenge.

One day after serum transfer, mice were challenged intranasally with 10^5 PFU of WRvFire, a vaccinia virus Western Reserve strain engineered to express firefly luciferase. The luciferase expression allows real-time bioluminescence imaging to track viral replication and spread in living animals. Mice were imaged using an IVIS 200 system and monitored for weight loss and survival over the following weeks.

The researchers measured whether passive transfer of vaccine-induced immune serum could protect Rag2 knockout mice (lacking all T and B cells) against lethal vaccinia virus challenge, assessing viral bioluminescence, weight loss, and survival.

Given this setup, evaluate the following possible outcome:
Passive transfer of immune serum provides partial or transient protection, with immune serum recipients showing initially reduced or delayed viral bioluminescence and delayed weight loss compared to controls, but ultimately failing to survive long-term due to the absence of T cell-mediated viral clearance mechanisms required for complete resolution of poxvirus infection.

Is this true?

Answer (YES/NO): NO